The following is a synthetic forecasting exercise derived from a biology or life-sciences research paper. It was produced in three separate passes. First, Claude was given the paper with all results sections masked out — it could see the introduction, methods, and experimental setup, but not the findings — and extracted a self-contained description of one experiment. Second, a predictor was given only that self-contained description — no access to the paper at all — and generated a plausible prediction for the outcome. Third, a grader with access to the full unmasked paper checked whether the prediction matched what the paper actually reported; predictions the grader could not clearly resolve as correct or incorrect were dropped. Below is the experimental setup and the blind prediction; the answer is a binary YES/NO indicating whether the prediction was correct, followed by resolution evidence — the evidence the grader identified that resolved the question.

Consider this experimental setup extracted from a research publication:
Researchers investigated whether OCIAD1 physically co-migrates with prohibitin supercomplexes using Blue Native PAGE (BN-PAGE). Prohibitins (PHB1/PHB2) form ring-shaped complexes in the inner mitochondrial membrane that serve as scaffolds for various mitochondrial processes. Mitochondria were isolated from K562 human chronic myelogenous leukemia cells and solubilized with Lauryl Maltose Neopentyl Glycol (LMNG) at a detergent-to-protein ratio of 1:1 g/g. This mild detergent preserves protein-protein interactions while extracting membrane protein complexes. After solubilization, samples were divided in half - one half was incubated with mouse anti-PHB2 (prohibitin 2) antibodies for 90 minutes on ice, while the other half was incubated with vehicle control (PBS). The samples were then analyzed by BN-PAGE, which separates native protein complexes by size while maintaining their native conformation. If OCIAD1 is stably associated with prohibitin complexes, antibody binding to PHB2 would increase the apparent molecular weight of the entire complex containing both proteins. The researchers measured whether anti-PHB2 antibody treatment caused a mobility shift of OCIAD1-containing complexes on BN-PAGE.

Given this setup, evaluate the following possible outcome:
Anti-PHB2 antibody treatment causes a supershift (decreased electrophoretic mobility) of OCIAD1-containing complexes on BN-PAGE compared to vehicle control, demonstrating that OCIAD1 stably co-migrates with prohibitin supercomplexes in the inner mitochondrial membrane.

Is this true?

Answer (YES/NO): YES